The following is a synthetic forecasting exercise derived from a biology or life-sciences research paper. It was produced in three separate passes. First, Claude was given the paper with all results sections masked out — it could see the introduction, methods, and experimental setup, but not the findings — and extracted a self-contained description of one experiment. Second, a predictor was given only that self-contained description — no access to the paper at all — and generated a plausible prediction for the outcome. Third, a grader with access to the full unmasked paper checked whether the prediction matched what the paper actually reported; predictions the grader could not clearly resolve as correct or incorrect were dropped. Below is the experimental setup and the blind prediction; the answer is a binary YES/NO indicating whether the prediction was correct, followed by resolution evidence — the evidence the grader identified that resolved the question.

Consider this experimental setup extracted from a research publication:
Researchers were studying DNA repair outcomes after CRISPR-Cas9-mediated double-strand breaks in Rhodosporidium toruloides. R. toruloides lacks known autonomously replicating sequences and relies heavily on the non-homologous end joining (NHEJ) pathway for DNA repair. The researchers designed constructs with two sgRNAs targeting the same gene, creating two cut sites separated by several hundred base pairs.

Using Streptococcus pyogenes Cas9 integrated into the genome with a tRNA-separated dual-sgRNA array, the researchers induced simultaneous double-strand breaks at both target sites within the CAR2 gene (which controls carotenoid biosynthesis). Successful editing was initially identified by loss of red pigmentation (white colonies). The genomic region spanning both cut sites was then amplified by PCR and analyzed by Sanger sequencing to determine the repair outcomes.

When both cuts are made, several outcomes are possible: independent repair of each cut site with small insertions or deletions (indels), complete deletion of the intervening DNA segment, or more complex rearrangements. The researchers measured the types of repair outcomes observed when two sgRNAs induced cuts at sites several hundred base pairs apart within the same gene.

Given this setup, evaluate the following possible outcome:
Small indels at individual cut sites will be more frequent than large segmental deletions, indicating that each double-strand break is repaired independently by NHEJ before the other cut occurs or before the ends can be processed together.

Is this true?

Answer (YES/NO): YES